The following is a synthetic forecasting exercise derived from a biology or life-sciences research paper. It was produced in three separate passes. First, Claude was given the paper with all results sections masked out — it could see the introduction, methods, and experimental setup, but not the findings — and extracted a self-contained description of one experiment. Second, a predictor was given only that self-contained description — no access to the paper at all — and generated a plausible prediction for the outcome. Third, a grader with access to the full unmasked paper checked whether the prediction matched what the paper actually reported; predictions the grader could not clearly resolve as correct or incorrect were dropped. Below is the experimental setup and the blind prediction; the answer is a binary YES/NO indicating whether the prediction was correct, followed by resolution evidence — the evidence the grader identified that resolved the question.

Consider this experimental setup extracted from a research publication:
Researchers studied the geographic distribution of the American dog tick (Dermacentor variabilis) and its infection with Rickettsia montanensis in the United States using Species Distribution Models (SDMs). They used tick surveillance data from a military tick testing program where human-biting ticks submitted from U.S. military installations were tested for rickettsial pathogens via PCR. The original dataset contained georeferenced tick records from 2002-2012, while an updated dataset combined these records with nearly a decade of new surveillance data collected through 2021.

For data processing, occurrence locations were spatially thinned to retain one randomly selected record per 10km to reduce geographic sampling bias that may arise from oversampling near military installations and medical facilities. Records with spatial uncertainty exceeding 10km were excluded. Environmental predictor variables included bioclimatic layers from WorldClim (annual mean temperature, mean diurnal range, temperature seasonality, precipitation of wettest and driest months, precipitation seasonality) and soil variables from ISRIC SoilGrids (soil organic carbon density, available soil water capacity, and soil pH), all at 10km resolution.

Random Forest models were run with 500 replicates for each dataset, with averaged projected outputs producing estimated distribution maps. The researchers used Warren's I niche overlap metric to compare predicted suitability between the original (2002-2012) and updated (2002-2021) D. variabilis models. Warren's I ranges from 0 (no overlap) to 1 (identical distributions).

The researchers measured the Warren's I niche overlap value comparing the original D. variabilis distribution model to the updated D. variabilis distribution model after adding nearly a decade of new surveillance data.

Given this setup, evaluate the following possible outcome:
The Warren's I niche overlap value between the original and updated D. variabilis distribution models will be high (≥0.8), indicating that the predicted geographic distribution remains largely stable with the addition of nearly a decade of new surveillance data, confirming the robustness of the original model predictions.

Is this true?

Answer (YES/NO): YES